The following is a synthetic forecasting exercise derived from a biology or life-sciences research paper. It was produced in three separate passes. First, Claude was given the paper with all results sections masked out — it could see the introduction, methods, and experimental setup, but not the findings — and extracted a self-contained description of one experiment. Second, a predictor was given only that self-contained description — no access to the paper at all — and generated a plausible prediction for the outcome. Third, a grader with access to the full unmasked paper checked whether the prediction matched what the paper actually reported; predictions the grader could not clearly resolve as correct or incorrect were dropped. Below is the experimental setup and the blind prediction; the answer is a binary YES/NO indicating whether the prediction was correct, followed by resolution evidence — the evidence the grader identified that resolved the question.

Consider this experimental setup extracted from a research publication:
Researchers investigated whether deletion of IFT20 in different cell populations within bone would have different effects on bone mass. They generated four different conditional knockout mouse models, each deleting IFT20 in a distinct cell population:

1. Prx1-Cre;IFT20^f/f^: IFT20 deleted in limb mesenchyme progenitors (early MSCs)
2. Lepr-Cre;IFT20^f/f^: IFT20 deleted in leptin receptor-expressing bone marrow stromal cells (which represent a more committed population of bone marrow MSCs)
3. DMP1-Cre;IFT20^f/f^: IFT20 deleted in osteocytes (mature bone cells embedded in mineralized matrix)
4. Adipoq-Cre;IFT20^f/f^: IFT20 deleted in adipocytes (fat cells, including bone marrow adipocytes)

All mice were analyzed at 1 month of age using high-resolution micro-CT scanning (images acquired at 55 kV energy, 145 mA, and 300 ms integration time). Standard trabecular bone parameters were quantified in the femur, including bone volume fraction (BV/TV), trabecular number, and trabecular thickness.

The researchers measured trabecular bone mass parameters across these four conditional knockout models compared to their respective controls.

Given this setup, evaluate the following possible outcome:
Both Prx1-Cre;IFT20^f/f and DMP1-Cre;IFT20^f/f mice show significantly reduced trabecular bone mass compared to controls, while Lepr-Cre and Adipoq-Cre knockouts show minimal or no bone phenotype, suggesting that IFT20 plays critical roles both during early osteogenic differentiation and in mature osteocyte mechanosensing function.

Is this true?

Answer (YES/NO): NO